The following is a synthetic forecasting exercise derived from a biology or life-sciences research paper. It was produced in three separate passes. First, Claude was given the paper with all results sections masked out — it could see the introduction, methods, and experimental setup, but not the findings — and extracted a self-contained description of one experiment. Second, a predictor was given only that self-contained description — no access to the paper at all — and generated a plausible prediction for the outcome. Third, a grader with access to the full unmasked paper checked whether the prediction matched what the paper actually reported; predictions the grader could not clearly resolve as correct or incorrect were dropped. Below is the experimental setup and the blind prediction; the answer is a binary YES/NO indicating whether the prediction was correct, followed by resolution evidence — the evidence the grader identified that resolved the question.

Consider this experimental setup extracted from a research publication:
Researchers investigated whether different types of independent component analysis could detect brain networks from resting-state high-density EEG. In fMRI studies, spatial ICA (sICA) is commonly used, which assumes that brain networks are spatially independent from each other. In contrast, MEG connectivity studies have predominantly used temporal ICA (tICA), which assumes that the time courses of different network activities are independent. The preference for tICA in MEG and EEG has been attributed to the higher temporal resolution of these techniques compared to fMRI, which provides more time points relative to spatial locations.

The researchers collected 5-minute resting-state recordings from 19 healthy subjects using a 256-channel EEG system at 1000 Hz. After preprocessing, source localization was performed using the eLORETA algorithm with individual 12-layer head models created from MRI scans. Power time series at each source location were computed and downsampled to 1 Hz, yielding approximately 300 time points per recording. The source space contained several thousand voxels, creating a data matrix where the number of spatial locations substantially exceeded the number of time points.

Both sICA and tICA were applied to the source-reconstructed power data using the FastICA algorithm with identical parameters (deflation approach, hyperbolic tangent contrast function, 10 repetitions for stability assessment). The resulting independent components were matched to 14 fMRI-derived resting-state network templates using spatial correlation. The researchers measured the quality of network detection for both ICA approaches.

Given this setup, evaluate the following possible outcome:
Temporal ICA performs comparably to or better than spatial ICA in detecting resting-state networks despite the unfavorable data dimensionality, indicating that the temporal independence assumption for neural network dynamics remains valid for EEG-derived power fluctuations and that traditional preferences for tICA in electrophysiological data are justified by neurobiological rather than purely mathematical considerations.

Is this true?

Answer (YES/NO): NO